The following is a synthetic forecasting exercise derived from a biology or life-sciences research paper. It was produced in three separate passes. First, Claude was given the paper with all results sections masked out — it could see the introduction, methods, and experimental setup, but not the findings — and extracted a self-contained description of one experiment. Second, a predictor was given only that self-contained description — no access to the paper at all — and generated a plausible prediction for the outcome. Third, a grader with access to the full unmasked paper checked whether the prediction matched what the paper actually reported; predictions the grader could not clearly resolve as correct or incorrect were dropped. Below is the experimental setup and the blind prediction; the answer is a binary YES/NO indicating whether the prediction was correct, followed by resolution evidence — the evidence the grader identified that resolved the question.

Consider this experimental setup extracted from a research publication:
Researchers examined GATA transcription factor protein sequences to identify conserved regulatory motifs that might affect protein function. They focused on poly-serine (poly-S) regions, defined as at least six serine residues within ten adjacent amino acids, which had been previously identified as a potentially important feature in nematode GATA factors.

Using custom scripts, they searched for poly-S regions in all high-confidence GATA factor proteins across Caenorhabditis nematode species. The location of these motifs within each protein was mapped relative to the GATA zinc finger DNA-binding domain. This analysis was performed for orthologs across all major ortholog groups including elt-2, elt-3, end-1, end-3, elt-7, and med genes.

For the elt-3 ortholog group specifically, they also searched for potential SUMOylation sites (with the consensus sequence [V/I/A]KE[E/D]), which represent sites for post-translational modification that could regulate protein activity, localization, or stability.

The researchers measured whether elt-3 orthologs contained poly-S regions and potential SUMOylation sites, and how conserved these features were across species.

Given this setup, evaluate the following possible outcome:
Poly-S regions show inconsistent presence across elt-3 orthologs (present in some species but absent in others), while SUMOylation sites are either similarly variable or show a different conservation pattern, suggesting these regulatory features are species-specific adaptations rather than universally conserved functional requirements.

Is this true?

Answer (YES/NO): NO